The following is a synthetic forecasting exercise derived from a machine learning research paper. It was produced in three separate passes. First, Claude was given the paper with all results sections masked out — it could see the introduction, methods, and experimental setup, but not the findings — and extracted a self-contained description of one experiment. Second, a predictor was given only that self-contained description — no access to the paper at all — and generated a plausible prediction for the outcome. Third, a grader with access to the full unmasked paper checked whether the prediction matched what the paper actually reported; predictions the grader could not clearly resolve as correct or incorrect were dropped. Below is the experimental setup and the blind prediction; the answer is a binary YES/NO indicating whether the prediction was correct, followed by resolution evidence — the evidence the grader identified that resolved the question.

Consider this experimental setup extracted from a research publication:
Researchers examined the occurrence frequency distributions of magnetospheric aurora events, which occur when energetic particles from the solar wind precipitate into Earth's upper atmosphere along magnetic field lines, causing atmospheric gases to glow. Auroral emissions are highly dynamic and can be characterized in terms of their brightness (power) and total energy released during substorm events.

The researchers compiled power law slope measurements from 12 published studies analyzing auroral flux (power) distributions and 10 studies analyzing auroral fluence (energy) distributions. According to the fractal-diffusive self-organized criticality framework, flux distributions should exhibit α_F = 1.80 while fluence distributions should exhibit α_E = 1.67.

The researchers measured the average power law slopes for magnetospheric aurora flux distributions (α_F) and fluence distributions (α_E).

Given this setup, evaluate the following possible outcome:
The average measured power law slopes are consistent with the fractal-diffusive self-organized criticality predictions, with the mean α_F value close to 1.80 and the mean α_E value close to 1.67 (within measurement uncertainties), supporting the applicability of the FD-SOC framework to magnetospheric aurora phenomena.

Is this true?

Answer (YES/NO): YES